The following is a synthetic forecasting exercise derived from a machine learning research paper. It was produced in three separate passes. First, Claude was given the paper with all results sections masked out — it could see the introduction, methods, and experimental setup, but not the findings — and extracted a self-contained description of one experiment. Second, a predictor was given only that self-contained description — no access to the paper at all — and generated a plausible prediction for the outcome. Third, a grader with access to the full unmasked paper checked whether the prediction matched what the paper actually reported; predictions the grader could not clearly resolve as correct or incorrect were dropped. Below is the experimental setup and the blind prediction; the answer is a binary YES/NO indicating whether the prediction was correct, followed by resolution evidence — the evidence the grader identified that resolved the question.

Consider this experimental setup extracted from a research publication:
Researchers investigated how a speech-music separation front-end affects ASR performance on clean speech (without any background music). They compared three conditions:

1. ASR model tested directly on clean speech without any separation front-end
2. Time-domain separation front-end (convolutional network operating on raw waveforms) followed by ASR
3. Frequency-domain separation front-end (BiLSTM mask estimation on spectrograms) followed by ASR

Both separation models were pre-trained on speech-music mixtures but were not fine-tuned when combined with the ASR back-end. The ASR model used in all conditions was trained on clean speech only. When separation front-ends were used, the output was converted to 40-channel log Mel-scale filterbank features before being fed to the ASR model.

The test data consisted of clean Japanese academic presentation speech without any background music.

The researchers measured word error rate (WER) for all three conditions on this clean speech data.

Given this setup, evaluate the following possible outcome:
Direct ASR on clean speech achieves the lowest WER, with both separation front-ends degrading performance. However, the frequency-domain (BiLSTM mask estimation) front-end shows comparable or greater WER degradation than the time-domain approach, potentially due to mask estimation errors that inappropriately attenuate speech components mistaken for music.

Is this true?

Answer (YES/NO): NO